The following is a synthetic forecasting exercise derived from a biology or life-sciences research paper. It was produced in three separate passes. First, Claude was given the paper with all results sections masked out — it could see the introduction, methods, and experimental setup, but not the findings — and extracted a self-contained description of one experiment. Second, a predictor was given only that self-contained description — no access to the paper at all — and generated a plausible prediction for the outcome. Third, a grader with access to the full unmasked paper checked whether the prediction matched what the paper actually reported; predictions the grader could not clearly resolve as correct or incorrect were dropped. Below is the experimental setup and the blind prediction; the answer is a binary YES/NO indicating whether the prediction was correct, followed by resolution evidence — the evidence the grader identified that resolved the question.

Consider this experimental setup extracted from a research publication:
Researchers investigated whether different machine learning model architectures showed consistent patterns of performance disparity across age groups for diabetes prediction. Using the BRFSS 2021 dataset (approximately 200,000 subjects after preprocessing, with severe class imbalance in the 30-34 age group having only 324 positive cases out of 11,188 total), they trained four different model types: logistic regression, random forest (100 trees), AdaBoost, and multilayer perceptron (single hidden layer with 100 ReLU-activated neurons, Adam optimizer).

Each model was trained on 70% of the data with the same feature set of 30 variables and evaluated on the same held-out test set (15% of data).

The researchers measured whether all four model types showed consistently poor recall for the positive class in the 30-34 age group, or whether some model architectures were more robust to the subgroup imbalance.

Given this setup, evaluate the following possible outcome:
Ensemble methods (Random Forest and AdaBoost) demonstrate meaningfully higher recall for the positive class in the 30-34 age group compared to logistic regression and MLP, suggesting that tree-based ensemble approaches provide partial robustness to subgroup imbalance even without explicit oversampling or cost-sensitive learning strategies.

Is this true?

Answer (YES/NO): NO